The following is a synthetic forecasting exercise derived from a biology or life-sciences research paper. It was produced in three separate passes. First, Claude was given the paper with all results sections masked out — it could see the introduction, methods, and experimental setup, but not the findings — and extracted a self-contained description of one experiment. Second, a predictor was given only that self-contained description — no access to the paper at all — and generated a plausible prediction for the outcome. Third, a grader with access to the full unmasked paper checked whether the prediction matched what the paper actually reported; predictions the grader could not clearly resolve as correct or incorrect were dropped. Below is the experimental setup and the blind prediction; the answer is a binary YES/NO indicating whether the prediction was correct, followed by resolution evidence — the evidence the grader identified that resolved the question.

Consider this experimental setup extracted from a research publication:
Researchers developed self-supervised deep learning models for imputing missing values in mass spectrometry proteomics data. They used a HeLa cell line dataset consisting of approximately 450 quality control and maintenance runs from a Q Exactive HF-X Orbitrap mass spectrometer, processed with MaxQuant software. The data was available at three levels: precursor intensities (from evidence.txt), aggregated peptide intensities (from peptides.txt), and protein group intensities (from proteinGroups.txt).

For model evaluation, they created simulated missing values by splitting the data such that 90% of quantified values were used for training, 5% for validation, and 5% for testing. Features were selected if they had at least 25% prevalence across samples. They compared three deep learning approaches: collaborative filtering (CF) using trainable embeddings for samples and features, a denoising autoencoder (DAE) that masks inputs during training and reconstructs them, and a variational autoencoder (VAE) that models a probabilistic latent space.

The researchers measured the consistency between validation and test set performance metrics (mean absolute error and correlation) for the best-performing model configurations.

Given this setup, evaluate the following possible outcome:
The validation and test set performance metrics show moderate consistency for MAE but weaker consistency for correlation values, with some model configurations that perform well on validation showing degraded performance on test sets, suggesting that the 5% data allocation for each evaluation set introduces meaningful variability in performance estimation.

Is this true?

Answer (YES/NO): NO